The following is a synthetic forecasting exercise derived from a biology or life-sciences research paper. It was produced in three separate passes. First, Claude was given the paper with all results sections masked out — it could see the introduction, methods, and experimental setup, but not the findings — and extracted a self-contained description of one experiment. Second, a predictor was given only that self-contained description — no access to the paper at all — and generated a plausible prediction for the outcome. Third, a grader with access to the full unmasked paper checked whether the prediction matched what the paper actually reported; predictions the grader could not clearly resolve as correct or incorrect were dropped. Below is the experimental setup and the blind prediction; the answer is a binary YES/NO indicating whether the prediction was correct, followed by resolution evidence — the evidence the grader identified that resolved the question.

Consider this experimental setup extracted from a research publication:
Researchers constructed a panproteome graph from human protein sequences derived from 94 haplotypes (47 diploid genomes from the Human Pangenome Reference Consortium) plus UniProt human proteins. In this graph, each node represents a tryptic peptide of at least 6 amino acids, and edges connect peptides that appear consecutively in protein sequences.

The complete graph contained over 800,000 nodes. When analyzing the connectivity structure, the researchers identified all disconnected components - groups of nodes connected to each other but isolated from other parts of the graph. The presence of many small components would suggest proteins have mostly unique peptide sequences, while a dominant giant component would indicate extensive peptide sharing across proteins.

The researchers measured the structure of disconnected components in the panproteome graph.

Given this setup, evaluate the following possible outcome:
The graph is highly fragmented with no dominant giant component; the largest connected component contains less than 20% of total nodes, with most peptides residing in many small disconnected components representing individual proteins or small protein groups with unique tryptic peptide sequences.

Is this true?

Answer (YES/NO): NO